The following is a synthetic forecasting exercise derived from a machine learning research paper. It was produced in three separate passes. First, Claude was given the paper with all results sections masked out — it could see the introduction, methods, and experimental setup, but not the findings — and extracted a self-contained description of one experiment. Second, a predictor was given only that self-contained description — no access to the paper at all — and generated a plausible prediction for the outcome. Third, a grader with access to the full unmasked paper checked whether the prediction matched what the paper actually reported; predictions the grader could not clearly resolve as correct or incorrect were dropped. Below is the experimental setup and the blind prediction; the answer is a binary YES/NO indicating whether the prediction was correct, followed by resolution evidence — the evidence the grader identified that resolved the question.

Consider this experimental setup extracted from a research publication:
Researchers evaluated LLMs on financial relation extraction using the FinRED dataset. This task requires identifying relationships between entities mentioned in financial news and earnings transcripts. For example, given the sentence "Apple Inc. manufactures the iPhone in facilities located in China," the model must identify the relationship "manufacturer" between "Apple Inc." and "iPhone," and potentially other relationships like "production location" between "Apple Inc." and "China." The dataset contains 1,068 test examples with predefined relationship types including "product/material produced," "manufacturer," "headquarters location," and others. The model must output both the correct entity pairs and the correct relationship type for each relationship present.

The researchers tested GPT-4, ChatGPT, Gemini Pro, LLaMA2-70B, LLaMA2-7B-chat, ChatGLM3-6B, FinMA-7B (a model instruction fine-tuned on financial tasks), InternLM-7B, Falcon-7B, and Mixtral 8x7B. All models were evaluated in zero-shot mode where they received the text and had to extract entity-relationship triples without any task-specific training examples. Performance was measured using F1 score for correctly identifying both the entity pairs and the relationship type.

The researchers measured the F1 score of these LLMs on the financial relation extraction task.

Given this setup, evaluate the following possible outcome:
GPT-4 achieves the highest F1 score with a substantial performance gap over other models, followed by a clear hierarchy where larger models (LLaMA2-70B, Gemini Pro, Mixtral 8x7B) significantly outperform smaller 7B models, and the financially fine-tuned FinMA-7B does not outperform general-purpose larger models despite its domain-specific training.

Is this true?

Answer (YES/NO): NO